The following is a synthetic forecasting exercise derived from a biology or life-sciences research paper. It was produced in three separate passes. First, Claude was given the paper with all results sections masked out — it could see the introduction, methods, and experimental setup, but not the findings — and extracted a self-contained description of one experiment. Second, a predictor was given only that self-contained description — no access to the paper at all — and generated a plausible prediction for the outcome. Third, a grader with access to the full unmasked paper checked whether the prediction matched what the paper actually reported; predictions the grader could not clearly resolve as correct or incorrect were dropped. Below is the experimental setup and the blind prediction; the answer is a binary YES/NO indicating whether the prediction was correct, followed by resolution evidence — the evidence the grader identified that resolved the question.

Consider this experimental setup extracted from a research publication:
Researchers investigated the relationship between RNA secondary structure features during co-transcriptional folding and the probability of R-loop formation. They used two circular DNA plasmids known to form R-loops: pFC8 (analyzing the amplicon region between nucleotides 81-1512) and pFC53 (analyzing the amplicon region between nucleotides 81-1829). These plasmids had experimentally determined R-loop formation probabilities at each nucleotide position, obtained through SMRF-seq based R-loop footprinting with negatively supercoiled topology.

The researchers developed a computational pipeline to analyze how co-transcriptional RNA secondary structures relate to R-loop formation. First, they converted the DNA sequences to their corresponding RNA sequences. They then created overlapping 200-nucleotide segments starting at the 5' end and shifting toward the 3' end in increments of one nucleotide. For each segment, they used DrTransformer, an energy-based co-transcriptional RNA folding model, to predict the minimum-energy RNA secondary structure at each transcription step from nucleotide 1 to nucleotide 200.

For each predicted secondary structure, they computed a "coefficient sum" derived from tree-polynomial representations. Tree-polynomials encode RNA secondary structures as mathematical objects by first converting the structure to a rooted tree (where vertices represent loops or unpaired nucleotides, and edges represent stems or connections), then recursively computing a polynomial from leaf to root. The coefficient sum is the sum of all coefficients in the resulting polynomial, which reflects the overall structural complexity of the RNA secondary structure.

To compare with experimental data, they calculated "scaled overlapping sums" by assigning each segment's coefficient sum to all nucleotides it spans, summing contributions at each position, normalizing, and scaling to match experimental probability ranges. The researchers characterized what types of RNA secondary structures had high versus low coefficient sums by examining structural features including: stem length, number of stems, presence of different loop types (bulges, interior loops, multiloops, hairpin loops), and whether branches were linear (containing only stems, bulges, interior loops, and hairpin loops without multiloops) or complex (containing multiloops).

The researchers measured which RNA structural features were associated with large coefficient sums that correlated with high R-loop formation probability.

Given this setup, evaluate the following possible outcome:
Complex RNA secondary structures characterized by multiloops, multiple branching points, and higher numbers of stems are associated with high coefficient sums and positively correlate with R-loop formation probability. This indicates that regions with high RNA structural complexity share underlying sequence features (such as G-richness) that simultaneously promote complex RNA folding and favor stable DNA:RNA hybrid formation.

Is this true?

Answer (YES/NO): NO